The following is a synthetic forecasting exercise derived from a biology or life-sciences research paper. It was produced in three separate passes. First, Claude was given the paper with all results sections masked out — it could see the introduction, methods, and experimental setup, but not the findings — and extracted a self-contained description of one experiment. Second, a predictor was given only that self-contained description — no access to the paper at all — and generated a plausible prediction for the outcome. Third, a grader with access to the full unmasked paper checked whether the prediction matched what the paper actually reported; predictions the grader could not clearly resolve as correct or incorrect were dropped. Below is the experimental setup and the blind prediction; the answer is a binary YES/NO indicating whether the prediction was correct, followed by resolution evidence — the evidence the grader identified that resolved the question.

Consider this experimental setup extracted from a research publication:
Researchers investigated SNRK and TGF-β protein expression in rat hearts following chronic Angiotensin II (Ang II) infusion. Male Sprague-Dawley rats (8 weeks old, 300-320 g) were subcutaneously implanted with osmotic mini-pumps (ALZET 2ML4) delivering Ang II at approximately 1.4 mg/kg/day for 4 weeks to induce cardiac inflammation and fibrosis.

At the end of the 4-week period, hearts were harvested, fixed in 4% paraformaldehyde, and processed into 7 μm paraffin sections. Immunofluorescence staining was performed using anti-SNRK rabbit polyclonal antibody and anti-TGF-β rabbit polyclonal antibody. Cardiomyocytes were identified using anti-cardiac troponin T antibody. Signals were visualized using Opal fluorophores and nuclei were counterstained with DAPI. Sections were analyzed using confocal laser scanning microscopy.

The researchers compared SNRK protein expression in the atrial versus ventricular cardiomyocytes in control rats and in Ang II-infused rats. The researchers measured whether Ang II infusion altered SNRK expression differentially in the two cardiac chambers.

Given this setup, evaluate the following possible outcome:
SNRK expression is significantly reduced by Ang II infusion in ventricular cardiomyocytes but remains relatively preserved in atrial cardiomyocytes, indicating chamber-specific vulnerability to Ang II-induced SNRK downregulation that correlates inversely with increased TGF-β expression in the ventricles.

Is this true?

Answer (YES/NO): NO